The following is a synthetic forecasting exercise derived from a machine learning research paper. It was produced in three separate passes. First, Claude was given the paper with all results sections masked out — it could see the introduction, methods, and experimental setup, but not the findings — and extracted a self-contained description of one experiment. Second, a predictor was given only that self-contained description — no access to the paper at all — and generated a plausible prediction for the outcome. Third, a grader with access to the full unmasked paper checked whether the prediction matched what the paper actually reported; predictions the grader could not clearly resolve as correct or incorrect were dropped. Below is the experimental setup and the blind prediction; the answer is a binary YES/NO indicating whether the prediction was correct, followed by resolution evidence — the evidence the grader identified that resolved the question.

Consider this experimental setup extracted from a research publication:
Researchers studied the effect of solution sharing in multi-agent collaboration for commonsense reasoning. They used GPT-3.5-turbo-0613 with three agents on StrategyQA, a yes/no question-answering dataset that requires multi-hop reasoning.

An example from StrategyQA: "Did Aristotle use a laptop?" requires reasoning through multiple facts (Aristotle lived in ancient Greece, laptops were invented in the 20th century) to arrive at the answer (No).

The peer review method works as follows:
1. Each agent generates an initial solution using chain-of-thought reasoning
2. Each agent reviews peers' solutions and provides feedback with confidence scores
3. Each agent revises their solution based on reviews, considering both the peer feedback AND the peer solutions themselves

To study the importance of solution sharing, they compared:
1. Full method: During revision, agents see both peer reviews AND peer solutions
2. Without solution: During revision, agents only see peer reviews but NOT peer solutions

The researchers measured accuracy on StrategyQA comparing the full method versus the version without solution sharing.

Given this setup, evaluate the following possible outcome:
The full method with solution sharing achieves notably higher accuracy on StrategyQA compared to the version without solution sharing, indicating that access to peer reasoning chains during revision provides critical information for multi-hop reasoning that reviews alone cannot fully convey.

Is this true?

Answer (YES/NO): YES